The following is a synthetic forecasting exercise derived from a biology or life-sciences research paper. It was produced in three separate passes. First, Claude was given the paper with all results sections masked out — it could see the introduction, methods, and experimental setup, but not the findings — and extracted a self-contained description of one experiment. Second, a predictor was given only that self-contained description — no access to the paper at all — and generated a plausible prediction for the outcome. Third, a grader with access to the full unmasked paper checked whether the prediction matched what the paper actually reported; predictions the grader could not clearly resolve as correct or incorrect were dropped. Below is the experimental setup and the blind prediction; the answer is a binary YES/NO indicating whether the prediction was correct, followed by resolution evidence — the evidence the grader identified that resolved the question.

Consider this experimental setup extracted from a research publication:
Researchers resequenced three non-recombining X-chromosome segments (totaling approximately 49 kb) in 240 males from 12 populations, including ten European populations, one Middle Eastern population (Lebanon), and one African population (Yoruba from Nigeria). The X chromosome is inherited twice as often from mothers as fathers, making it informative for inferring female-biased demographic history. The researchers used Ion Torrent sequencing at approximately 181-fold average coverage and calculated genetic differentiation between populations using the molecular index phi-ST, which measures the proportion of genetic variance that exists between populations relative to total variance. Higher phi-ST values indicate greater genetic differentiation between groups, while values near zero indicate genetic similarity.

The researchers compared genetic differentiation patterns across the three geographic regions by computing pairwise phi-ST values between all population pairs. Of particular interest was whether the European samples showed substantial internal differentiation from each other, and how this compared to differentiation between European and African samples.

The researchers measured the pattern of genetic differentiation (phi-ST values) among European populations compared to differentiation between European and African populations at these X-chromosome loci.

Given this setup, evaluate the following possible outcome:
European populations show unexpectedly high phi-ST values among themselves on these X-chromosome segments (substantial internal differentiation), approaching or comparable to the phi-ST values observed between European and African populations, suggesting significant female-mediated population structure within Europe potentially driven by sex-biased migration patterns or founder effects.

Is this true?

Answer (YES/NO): NO